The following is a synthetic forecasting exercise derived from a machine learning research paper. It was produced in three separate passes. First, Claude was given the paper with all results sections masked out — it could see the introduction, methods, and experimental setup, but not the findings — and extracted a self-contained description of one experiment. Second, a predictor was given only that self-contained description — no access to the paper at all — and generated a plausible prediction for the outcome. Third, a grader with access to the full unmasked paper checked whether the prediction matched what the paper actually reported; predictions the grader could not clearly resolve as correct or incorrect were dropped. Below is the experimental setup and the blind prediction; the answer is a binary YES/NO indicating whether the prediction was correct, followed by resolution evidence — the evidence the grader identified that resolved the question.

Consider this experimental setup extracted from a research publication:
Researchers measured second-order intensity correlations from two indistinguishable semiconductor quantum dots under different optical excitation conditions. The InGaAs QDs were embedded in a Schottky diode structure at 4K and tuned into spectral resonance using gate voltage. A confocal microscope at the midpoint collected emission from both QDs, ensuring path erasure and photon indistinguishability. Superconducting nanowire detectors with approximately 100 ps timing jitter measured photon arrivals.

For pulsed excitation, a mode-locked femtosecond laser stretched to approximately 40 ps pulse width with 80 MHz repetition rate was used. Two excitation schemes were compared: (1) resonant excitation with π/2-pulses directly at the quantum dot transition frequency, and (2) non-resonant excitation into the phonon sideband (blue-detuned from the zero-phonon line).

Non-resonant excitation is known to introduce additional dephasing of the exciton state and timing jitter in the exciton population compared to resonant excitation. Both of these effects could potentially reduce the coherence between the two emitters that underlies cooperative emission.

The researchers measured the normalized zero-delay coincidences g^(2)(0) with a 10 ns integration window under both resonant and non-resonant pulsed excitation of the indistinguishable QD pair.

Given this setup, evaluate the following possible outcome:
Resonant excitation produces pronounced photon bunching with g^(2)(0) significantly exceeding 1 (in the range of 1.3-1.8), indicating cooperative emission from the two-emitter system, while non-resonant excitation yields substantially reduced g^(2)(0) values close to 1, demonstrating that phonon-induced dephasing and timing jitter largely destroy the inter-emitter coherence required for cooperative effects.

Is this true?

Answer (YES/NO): NO